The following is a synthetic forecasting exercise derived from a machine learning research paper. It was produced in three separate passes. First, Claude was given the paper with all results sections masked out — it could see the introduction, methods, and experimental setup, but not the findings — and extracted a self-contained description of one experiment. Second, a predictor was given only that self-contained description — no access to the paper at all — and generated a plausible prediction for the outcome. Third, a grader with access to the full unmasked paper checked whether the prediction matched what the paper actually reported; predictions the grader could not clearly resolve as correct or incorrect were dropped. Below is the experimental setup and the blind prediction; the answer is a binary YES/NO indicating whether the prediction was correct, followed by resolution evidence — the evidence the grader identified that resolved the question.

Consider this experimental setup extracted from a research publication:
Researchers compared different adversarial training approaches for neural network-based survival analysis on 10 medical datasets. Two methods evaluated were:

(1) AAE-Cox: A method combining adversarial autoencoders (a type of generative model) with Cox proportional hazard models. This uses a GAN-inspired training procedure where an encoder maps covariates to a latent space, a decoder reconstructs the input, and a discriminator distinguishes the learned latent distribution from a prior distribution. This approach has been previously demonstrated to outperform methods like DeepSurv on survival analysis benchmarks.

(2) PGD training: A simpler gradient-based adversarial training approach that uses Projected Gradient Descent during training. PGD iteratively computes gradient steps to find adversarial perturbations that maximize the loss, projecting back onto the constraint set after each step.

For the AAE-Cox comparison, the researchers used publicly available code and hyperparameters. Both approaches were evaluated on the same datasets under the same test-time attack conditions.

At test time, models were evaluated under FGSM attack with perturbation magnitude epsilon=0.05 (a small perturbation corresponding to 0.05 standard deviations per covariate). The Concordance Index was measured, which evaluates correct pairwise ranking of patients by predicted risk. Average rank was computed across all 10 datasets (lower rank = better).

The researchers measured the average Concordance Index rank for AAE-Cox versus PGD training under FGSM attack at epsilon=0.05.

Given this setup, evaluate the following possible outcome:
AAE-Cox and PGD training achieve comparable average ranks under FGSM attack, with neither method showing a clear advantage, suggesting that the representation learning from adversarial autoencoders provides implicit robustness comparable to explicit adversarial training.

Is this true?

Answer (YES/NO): NO